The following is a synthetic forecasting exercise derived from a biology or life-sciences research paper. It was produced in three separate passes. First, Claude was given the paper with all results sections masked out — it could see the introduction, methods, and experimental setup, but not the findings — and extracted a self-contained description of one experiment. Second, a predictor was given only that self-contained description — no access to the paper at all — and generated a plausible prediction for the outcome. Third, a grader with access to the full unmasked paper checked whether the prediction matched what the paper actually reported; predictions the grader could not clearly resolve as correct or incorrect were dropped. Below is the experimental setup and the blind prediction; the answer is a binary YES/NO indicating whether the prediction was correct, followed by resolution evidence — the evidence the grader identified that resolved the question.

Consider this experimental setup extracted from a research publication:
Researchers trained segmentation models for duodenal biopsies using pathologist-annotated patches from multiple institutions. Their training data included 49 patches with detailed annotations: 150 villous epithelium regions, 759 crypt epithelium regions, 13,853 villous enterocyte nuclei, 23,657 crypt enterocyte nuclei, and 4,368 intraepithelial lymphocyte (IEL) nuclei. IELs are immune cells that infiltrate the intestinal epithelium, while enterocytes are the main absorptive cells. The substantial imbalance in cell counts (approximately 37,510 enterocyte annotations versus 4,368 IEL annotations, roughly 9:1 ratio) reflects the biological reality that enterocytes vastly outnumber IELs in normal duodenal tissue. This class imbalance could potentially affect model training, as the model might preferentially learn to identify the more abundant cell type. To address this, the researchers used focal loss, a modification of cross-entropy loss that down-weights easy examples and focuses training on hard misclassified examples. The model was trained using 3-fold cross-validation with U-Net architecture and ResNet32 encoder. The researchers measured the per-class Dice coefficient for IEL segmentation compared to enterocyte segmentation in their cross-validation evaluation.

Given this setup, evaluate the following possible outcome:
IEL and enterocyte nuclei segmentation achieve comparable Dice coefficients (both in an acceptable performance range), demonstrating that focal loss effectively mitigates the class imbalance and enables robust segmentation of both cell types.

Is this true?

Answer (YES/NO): NO